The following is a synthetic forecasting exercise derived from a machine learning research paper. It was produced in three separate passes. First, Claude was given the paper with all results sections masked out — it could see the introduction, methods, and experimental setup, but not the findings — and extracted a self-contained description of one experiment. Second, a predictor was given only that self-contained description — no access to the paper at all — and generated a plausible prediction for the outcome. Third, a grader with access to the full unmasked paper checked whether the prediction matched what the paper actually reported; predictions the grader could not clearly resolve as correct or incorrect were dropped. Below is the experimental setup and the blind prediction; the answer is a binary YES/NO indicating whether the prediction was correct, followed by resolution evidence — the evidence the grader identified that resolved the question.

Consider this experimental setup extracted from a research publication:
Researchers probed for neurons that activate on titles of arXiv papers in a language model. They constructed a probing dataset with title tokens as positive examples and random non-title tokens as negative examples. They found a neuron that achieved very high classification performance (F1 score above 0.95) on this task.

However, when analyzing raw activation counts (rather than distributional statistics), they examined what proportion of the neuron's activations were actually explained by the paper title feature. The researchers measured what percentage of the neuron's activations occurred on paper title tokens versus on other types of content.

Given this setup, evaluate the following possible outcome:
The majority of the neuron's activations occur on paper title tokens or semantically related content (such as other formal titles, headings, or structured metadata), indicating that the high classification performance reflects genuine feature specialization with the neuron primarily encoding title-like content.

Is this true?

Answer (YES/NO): YES